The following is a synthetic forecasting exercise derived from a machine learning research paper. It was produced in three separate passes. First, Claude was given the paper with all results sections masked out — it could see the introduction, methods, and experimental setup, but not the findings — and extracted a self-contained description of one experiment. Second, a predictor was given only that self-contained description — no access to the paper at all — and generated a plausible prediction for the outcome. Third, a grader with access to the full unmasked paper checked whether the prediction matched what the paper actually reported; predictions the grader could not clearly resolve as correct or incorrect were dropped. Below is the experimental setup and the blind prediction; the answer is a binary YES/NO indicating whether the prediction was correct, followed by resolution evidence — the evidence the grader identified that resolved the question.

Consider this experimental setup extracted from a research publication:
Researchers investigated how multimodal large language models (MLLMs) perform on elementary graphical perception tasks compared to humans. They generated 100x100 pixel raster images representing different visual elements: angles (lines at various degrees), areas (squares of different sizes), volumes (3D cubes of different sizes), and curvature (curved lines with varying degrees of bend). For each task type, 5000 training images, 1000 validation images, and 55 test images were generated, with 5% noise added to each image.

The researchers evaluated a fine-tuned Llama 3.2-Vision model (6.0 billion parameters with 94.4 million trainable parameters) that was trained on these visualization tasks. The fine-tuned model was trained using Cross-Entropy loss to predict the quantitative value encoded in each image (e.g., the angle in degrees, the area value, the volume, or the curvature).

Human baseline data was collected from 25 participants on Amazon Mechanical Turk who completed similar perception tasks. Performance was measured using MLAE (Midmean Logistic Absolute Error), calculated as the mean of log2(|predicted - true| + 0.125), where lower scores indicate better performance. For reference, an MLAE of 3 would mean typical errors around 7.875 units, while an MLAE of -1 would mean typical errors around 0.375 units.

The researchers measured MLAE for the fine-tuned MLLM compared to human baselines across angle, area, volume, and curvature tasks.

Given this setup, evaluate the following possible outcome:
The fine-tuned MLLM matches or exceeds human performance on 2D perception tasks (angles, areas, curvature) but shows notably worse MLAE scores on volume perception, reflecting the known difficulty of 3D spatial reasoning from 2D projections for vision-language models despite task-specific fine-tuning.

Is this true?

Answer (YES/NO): NO